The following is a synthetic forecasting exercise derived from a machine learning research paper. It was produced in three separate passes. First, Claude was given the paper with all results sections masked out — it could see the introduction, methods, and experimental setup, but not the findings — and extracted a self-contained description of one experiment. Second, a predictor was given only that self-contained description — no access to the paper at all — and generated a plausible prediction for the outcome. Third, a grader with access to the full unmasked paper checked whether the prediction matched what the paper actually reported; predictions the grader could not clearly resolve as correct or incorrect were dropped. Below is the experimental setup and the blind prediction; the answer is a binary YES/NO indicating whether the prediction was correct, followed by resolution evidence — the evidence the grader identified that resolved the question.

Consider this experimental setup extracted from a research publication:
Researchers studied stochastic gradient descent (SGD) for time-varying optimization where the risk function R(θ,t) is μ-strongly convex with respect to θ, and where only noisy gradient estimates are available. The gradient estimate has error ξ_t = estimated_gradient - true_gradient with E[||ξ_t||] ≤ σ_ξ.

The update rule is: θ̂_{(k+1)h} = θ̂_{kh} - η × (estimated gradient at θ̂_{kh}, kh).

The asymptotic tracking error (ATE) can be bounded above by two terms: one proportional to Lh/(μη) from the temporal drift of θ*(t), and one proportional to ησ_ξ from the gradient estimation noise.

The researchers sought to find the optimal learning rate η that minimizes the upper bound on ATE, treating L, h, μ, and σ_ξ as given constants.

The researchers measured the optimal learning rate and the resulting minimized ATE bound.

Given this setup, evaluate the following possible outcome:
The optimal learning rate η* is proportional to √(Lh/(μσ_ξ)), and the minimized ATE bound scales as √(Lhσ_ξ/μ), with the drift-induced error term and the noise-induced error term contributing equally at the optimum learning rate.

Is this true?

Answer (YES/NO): YES